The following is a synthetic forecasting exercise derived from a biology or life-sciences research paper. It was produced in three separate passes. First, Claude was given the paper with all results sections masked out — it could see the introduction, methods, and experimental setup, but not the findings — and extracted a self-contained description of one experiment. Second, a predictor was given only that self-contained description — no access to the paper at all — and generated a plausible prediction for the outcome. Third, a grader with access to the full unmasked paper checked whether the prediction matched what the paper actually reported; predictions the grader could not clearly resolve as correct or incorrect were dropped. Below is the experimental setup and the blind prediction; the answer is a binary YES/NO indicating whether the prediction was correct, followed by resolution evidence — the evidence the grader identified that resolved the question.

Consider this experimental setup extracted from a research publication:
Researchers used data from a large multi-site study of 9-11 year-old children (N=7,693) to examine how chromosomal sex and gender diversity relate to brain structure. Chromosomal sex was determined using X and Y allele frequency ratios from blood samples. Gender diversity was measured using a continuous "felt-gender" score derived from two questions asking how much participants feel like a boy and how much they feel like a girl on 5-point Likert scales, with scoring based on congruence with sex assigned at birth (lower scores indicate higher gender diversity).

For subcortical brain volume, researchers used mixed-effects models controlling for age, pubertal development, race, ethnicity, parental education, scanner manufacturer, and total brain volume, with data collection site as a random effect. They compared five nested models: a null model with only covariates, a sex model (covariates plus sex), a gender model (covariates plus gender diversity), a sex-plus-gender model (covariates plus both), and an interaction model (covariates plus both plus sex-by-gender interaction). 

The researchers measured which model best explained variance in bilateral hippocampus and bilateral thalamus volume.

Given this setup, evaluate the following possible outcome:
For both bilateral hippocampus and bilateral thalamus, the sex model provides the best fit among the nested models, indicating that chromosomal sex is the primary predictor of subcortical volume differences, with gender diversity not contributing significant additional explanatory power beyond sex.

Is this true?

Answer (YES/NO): NO